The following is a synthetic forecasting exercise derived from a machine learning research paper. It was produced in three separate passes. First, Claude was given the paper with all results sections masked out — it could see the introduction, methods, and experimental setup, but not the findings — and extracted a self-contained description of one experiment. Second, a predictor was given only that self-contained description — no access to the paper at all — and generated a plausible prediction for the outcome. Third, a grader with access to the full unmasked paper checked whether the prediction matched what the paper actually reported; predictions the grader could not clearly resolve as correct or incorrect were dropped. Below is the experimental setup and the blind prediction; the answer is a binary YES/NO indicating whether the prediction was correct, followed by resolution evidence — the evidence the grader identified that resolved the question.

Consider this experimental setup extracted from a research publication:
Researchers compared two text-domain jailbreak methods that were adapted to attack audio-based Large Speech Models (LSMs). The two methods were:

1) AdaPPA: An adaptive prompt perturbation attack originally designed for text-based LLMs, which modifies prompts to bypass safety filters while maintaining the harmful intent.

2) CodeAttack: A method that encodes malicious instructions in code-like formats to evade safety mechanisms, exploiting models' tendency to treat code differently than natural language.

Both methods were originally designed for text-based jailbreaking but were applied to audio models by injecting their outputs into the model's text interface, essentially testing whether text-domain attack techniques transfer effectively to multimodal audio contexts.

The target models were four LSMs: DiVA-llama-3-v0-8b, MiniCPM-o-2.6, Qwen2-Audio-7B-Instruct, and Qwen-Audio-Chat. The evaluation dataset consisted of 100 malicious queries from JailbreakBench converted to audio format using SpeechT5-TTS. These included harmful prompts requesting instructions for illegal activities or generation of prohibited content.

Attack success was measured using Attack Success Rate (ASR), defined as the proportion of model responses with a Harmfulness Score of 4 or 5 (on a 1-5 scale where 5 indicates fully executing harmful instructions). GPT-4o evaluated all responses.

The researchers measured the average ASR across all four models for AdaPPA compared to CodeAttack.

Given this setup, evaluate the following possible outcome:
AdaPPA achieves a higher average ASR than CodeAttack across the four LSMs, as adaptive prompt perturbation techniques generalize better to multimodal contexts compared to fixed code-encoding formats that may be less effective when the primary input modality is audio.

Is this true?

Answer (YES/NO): NO